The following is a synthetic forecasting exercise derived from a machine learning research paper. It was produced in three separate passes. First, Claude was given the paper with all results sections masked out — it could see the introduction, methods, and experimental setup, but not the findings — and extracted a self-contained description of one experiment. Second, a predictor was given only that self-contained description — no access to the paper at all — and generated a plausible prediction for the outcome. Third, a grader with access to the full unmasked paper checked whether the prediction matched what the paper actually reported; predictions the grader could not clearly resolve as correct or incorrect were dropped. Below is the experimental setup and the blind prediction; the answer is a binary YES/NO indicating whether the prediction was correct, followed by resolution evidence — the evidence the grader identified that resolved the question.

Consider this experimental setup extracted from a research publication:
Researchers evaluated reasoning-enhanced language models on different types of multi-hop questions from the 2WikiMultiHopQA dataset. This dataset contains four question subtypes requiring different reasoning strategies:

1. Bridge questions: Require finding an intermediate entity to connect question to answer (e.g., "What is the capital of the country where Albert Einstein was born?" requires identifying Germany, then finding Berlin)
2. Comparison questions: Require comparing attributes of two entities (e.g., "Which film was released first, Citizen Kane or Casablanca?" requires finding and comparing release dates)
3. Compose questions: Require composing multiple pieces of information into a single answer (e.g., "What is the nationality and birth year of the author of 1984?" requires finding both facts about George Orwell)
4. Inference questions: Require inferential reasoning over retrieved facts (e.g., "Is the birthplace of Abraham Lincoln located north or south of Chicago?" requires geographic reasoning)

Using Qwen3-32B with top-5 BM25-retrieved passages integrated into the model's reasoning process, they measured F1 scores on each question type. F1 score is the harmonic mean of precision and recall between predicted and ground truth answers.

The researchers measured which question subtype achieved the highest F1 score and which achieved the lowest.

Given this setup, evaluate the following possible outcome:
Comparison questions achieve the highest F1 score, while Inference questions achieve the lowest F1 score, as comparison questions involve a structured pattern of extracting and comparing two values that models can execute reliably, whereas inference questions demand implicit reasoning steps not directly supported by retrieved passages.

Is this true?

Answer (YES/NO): NO